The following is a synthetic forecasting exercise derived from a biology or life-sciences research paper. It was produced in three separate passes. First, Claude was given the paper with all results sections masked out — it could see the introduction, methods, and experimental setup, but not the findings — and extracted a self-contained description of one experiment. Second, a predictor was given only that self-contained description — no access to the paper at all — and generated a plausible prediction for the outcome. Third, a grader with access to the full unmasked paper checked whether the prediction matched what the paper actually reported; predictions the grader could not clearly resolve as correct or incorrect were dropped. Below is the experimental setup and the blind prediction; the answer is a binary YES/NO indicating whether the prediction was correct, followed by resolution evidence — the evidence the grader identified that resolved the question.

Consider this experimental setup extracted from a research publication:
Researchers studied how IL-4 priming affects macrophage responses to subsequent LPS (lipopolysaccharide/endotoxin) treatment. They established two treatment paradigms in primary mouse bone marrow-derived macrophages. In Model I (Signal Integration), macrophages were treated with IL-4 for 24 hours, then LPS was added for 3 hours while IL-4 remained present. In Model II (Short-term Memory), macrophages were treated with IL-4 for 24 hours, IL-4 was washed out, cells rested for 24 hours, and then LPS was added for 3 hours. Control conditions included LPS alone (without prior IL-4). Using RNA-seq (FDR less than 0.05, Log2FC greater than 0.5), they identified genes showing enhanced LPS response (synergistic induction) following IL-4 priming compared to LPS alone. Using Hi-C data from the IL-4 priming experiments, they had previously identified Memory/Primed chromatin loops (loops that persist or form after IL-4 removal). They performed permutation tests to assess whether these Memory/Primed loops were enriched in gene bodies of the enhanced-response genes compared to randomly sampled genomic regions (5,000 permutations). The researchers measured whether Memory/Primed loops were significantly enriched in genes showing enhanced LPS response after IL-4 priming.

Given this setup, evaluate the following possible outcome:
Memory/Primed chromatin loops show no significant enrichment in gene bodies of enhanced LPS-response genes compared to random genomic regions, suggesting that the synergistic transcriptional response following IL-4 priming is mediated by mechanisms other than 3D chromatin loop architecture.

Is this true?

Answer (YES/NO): NO